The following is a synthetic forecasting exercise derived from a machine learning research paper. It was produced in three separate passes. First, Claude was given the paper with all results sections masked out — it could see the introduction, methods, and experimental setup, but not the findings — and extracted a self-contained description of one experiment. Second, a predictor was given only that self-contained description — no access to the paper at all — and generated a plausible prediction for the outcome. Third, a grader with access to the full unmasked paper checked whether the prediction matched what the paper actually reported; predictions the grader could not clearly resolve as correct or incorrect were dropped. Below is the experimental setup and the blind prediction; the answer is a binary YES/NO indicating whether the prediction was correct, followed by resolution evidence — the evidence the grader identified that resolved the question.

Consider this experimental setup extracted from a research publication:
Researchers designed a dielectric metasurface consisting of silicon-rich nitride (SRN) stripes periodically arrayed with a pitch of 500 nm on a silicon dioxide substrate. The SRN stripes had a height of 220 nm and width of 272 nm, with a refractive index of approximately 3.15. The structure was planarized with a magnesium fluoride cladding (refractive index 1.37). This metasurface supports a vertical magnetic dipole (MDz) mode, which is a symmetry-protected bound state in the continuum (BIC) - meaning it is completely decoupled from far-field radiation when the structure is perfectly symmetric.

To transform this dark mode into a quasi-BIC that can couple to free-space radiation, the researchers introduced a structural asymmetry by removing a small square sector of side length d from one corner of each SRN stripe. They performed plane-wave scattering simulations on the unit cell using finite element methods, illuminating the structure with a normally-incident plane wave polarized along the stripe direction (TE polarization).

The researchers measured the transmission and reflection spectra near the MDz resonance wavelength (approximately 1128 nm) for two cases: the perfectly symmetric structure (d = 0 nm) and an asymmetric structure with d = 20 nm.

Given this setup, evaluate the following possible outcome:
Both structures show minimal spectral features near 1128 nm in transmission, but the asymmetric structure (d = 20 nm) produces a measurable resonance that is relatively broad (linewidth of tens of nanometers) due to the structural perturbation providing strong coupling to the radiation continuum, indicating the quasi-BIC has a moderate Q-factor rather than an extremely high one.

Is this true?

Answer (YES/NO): NO